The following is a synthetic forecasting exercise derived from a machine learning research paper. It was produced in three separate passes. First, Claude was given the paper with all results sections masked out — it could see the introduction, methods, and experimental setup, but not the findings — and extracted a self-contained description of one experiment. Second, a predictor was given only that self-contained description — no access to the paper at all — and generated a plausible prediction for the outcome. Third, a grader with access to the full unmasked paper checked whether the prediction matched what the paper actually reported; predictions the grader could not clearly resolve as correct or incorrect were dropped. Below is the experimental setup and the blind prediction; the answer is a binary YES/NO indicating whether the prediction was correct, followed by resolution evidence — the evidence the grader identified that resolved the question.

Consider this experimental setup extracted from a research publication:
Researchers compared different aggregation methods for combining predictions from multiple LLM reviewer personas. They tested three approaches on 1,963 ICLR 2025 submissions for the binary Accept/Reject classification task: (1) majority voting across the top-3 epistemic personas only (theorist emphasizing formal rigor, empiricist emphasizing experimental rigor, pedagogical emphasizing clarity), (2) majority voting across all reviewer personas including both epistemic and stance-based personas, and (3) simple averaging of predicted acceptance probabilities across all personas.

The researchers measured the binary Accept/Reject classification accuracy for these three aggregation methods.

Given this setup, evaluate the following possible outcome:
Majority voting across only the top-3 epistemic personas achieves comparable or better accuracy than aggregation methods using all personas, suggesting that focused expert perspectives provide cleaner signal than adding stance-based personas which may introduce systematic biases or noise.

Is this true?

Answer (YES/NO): NO